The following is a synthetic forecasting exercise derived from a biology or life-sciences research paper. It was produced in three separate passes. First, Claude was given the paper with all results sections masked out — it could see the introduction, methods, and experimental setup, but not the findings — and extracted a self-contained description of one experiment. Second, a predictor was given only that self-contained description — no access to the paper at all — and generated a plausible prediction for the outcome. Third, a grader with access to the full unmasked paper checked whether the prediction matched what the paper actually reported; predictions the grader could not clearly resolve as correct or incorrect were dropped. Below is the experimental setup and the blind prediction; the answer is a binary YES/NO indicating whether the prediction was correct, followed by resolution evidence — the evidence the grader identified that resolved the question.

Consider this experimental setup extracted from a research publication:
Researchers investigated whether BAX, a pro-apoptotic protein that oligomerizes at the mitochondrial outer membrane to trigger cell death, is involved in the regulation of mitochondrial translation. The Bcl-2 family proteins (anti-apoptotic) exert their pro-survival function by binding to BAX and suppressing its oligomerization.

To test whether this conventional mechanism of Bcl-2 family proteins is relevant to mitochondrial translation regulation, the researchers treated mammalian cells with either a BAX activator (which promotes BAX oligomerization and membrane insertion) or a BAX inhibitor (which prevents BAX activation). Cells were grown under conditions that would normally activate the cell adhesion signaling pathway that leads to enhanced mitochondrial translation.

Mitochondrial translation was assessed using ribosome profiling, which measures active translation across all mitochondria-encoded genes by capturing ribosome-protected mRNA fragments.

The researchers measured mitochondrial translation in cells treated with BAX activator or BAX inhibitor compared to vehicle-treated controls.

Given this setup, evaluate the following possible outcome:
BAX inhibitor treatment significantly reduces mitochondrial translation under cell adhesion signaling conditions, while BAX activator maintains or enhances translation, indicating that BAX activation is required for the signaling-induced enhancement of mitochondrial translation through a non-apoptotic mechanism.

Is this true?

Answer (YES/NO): NO